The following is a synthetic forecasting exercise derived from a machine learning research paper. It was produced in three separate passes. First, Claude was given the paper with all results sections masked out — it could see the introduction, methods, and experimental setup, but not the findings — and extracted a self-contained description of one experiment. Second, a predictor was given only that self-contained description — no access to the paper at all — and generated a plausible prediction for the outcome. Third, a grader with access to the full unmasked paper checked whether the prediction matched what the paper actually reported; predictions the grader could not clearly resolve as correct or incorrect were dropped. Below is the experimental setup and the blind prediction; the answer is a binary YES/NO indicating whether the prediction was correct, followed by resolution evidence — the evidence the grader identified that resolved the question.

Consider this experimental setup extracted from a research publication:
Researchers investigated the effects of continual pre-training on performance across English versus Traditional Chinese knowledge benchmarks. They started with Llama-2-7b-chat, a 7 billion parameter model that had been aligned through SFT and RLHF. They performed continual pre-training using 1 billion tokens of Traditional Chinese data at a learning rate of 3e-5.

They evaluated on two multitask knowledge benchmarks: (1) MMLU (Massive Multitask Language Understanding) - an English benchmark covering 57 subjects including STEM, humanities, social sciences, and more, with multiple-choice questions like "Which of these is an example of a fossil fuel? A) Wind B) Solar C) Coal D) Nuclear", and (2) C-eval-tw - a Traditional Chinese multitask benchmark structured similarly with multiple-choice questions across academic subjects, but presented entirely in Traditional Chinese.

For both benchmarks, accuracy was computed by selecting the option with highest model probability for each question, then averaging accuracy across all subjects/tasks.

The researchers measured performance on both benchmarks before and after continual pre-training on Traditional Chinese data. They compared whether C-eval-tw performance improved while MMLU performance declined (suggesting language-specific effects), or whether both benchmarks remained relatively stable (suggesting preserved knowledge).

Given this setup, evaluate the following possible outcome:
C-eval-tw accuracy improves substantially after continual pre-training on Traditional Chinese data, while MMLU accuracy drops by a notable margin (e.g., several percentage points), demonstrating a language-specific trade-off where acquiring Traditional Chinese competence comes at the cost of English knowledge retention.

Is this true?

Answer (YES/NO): NO